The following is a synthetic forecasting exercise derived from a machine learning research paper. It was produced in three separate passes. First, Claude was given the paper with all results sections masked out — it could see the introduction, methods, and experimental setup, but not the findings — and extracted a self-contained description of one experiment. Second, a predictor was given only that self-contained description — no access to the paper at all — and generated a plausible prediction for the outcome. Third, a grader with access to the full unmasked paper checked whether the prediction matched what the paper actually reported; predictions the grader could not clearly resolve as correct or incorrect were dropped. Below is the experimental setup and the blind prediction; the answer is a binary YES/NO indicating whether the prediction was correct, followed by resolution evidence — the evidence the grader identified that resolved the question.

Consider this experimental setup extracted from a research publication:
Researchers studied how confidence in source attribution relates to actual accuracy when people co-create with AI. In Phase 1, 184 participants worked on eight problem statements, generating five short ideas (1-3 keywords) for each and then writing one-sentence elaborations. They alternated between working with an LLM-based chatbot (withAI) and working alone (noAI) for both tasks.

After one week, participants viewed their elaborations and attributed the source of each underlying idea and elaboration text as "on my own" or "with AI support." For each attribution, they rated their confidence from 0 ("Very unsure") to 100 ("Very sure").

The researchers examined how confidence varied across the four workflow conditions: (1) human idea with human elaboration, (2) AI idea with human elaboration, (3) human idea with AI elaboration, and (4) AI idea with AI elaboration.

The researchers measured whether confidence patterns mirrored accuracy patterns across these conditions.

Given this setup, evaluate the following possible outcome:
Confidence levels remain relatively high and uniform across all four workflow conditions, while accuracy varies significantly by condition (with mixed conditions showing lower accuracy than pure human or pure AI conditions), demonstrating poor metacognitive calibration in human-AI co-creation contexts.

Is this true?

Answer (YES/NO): NO